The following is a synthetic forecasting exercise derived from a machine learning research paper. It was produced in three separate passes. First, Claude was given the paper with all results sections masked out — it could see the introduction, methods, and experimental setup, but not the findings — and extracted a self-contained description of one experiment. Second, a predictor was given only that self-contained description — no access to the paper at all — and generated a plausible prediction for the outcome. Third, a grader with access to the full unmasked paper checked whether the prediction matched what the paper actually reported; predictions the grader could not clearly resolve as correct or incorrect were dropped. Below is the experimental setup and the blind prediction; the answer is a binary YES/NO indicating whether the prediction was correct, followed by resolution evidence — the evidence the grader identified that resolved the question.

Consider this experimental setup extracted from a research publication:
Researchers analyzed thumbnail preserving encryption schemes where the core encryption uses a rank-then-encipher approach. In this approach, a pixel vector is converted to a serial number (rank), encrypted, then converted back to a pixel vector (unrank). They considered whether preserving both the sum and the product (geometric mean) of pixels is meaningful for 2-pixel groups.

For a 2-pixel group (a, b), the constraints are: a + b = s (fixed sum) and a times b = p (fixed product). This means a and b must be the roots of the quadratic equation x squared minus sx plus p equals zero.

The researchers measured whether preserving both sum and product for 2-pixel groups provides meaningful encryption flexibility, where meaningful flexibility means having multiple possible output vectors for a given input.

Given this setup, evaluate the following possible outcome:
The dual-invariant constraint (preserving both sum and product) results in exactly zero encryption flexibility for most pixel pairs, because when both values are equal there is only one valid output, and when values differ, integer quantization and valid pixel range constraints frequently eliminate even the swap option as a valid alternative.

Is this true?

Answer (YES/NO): NO